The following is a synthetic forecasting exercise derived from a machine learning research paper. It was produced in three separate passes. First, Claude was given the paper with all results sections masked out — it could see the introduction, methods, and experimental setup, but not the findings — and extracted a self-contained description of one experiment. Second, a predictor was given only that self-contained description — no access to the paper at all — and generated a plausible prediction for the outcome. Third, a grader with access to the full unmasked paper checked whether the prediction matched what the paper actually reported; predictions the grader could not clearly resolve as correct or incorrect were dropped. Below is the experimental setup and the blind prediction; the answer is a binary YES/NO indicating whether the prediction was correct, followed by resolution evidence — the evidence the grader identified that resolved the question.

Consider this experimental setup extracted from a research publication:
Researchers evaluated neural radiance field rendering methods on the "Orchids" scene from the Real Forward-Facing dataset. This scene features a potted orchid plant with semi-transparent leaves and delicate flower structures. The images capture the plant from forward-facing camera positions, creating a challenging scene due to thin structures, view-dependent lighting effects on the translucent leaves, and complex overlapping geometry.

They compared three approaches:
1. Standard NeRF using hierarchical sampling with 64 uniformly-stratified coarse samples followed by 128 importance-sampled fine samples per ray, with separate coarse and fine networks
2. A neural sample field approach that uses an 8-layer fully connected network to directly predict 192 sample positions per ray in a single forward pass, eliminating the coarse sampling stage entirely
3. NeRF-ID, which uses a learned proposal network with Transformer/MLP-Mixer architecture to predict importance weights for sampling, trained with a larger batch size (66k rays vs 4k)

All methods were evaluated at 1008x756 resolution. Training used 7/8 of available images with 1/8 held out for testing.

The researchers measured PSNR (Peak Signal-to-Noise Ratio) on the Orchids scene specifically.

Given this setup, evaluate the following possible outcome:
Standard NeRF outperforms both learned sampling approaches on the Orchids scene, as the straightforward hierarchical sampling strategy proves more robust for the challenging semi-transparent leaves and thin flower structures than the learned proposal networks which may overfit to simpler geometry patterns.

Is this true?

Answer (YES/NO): NO